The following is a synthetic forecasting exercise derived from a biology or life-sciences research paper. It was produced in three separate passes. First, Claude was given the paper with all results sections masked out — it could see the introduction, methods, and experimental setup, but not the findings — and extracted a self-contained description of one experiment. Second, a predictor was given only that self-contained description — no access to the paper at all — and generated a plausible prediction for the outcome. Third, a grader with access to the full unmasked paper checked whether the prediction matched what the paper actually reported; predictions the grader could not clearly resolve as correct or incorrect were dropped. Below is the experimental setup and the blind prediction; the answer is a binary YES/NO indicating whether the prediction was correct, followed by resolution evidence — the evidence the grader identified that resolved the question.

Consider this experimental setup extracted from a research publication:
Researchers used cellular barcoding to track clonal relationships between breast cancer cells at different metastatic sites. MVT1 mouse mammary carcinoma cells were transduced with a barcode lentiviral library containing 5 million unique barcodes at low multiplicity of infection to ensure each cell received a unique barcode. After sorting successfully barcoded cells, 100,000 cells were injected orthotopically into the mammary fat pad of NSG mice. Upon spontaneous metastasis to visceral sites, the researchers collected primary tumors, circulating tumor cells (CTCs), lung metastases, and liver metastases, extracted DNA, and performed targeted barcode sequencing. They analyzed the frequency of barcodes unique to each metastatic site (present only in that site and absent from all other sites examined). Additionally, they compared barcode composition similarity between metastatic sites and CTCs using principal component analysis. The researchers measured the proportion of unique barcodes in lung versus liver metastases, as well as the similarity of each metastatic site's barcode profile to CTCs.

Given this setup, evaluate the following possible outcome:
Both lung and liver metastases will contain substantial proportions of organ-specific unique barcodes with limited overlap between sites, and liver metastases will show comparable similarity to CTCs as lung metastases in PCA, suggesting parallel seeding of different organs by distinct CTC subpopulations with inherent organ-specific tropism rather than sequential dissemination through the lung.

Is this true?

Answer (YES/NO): NO